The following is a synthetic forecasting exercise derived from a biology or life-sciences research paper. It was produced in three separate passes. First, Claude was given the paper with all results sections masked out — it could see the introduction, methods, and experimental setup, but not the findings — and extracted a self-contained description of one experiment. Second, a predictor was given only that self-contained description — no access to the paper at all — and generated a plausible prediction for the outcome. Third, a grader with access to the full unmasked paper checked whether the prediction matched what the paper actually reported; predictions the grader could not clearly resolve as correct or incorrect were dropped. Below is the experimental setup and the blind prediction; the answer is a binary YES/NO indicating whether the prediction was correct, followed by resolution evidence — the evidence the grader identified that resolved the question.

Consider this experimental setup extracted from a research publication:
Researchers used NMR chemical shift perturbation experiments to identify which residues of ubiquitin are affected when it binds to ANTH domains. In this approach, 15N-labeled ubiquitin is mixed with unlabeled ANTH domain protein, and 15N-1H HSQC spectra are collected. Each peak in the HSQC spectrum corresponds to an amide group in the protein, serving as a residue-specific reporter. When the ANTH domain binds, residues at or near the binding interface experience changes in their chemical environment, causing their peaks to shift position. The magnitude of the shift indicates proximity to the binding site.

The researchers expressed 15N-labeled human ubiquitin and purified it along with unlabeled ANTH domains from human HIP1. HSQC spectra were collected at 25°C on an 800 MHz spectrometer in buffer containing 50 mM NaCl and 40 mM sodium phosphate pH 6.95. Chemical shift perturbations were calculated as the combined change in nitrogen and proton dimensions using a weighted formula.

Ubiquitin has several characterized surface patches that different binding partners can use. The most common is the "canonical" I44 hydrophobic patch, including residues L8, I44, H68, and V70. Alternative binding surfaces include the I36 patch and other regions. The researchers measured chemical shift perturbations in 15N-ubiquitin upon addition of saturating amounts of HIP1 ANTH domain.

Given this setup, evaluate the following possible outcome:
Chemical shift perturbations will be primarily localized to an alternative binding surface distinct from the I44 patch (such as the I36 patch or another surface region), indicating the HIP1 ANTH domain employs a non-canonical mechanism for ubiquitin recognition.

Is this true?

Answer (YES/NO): NO